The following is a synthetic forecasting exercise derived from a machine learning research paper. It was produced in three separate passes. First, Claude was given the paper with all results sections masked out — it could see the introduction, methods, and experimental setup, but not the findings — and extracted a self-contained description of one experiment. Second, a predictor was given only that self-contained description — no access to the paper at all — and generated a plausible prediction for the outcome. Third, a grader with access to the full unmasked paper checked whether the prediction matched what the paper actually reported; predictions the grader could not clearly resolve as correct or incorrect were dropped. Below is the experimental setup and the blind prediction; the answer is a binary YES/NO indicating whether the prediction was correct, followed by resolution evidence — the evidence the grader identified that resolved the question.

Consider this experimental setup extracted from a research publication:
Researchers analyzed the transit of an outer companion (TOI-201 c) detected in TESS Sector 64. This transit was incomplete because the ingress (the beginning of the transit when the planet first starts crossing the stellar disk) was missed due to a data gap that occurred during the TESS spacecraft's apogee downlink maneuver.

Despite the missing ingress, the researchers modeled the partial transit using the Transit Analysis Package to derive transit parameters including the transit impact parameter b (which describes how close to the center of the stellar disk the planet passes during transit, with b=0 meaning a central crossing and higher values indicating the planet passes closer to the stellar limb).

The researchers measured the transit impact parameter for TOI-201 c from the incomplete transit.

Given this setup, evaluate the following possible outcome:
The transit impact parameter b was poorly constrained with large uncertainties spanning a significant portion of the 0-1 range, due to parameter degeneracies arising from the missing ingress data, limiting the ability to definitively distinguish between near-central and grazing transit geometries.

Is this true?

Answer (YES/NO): NO